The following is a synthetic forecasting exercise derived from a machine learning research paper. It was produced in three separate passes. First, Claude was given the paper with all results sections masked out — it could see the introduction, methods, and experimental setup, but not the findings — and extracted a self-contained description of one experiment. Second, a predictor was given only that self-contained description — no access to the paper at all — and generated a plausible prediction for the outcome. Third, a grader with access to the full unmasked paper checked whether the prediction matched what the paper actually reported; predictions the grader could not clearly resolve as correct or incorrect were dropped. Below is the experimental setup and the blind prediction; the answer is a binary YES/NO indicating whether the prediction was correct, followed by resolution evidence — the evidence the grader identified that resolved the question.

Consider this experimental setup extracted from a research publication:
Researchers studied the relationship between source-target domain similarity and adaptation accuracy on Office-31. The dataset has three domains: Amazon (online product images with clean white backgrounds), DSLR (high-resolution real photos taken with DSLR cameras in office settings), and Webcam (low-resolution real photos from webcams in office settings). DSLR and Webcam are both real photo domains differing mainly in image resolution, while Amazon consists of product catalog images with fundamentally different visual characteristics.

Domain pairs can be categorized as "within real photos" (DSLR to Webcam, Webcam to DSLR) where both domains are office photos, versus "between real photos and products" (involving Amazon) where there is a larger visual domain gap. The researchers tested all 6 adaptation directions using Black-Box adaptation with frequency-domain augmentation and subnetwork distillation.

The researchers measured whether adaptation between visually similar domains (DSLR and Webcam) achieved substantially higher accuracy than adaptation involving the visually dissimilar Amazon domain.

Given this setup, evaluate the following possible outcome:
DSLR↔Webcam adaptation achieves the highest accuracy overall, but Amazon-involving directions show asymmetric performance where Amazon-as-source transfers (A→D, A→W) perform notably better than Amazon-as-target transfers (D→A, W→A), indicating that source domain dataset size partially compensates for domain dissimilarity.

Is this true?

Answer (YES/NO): YES